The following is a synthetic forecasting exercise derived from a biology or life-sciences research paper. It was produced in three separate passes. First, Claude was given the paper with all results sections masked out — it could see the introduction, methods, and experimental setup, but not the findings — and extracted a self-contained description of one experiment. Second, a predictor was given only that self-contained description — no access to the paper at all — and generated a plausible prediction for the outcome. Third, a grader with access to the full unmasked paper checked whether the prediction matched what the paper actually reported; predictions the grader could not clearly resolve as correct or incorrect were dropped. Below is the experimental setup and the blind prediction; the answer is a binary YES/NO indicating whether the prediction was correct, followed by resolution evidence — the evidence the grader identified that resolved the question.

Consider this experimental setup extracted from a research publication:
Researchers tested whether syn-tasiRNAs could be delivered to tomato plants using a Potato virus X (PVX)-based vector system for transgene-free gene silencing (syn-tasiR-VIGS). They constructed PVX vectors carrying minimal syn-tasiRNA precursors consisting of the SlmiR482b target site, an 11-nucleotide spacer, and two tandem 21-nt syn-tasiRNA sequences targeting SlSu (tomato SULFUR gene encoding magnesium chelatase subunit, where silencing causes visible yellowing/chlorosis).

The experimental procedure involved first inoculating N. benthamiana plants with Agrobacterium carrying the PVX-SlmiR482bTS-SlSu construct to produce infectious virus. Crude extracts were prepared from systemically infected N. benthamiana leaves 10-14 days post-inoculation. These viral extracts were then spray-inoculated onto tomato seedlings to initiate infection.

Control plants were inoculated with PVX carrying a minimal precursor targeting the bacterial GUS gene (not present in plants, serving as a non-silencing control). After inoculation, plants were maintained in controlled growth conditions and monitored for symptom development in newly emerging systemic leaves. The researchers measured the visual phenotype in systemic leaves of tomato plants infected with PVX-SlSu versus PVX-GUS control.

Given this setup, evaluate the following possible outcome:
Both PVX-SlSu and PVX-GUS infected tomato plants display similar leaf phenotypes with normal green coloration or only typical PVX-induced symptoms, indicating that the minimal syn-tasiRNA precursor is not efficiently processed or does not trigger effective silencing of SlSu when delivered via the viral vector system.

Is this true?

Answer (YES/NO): NO